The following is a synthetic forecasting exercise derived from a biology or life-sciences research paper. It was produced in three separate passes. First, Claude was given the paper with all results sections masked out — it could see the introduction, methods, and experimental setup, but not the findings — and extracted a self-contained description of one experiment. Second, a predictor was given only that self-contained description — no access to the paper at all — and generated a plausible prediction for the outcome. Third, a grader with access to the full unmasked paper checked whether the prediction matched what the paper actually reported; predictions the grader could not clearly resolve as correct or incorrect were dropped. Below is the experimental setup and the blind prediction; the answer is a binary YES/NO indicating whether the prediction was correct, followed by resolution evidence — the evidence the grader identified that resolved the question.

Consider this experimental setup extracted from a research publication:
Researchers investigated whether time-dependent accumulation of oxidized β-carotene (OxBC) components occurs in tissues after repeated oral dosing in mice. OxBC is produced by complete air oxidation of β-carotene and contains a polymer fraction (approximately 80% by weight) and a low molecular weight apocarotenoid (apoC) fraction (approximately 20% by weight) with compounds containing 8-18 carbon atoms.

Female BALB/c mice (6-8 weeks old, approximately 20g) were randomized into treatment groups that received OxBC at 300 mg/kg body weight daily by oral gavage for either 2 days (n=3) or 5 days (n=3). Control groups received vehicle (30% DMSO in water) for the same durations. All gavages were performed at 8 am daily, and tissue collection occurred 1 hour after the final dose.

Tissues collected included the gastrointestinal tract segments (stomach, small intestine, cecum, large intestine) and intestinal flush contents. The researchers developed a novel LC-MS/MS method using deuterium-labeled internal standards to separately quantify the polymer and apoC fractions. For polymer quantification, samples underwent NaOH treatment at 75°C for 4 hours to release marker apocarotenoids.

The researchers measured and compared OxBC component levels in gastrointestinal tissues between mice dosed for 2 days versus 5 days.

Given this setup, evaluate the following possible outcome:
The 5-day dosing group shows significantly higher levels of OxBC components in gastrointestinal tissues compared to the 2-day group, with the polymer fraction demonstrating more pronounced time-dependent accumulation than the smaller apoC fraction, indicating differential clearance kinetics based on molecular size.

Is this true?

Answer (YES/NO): NO